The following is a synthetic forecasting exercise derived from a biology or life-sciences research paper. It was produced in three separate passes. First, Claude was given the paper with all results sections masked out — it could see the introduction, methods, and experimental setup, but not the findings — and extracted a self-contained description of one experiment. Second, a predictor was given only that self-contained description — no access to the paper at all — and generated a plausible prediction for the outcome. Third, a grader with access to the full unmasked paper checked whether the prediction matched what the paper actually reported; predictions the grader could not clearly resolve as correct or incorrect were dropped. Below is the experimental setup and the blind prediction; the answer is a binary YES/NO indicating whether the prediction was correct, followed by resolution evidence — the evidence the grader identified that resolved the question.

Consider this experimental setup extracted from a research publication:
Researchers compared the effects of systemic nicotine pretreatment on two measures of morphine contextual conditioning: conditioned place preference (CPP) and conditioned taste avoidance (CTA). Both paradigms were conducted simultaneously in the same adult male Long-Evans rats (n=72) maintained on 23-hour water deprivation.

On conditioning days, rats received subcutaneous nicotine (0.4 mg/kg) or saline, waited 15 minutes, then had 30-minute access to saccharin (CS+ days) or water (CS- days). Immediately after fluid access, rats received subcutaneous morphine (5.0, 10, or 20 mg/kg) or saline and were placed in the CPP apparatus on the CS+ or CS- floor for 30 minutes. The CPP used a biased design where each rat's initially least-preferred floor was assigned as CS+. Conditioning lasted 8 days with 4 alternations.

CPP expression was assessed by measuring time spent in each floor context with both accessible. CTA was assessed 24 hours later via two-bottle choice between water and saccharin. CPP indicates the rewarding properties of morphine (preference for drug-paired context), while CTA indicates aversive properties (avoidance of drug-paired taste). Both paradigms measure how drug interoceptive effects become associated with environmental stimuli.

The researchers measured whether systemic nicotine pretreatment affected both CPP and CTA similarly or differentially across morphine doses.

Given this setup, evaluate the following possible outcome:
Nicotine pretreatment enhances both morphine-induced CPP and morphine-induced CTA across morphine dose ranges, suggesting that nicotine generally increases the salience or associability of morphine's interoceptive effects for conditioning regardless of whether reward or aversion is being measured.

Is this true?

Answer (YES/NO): NO